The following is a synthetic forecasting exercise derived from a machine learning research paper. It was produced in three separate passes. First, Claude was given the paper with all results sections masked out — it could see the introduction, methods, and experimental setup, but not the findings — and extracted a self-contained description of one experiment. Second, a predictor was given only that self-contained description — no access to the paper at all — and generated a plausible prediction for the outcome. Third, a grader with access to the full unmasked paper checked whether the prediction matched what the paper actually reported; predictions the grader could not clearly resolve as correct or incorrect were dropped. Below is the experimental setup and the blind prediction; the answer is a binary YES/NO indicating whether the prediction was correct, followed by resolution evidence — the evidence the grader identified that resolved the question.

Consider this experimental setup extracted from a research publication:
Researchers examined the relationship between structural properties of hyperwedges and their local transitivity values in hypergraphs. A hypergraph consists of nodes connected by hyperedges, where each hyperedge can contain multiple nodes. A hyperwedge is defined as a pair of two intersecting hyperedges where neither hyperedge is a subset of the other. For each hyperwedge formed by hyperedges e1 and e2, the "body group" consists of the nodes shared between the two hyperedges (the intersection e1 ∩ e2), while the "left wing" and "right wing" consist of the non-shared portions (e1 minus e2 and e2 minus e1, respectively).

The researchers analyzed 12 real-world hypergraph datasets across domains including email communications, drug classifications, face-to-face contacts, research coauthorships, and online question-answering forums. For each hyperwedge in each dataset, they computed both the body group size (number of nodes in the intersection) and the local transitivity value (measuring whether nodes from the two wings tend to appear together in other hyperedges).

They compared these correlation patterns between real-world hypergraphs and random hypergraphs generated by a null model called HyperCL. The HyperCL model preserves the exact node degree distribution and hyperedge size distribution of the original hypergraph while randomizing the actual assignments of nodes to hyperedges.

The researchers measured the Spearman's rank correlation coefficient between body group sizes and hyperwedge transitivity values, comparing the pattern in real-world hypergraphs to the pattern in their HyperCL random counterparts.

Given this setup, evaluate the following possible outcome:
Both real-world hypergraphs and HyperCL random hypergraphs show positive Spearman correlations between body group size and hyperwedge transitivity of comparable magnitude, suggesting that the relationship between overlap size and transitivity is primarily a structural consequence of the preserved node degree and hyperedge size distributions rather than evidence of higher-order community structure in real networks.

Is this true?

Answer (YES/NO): NO